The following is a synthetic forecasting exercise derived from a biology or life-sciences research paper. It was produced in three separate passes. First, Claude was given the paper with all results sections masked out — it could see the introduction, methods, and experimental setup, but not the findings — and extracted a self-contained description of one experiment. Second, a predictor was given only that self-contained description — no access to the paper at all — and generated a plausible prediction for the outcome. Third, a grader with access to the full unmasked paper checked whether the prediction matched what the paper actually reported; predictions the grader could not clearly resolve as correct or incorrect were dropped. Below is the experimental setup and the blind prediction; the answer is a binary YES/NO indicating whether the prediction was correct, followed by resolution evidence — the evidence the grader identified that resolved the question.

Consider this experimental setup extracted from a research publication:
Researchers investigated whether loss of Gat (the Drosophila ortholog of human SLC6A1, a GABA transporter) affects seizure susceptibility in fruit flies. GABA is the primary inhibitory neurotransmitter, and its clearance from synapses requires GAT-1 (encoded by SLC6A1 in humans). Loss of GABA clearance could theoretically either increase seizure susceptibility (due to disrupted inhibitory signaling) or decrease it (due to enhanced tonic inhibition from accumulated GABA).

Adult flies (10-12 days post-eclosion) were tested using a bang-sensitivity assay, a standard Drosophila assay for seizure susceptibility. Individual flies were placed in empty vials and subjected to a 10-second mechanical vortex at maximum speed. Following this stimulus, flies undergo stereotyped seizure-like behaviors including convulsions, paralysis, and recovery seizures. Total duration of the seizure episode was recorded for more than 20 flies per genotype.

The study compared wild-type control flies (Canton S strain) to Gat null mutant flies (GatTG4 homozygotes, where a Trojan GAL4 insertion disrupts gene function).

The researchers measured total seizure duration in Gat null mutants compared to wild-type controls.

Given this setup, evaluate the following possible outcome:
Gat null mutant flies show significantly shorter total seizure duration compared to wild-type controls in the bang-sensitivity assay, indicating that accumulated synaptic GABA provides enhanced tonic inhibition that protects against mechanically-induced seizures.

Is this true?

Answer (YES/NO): NO